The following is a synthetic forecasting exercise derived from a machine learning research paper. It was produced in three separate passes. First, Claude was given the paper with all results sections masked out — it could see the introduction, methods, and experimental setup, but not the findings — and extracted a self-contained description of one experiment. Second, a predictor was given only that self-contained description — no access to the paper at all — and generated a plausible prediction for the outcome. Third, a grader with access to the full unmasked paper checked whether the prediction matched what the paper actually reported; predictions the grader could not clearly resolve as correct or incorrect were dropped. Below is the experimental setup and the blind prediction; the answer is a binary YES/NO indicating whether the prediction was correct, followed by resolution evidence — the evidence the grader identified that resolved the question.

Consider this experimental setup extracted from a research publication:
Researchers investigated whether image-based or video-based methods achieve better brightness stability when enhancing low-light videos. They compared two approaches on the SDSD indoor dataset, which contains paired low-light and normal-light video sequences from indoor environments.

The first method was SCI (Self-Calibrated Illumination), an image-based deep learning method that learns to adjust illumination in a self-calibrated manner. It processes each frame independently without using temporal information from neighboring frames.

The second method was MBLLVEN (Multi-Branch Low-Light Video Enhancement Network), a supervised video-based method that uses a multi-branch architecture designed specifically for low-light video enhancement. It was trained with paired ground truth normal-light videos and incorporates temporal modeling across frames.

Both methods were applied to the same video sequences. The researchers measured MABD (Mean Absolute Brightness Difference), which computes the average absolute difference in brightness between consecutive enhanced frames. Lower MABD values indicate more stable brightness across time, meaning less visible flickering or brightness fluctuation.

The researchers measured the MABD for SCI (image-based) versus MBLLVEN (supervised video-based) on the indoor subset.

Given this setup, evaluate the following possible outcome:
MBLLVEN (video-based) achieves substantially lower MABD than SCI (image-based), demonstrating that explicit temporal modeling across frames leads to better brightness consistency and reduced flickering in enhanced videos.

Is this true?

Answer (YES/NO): NO